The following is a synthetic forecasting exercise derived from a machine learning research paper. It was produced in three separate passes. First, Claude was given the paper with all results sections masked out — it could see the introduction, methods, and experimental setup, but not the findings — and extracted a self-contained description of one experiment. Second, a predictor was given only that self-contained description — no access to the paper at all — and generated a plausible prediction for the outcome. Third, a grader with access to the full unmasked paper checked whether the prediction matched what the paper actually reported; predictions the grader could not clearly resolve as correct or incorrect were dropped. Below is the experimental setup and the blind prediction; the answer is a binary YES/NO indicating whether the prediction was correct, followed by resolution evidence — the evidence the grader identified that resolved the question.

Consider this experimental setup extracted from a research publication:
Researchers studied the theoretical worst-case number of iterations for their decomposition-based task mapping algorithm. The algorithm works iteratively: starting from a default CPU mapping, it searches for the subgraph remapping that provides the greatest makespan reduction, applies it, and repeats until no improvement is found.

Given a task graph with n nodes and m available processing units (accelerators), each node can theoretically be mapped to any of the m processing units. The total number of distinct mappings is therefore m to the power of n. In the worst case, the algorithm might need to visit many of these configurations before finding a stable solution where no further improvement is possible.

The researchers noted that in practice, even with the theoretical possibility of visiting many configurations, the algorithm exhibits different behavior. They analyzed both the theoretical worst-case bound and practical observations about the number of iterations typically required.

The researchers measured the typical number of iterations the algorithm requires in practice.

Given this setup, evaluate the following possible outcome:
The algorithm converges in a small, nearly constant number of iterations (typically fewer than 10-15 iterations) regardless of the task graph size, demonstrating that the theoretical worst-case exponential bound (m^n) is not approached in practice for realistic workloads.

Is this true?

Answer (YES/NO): NO